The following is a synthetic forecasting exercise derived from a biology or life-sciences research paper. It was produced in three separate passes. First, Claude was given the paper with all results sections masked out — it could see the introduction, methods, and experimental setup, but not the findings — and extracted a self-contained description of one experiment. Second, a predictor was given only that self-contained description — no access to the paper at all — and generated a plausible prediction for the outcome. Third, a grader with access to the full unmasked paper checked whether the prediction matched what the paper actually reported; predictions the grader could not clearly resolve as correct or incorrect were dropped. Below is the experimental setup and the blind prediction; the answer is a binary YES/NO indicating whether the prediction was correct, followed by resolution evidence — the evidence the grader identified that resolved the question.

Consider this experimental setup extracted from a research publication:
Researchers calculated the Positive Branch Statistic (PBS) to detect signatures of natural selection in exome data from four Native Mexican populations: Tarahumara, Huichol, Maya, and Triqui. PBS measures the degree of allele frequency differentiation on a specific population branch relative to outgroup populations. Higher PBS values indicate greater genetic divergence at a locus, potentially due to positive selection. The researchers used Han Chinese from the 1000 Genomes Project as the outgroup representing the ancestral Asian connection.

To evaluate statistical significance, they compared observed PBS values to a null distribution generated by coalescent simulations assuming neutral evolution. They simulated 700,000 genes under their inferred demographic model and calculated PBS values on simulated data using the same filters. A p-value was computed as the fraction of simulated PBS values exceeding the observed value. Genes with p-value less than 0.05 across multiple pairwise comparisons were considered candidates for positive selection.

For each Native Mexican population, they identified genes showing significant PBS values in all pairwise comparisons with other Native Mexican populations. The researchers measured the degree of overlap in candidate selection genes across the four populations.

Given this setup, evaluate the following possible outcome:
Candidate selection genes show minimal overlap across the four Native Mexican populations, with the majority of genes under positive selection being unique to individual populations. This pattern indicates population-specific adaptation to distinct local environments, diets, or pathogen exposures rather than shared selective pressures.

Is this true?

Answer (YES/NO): YES